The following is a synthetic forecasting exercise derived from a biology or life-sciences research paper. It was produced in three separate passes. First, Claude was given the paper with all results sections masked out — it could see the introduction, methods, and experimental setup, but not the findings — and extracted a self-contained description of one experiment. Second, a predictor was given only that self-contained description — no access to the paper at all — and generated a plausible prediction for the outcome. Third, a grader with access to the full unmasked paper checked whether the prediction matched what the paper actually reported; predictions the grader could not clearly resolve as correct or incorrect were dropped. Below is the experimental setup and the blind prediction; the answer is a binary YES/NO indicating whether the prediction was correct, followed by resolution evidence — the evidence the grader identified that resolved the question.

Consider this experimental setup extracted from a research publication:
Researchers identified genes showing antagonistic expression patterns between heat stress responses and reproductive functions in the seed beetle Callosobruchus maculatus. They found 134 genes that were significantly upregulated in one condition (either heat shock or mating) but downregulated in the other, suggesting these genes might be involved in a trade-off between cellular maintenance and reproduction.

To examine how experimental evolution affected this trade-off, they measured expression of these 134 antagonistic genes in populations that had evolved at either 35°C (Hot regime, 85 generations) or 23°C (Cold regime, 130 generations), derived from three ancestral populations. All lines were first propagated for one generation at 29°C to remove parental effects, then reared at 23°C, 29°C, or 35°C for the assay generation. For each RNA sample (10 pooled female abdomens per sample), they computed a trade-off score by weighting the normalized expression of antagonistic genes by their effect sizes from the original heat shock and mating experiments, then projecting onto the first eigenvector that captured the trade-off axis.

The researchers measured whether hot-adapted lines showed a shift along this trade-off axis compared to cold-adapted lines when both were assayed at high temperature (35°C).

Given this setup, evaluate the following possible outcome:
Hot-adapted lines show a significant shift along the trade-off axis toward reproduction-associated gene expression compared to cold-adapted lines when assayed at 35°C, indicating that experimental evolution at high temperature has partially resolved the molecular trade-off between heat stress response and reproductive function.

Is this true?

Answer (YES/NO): NO